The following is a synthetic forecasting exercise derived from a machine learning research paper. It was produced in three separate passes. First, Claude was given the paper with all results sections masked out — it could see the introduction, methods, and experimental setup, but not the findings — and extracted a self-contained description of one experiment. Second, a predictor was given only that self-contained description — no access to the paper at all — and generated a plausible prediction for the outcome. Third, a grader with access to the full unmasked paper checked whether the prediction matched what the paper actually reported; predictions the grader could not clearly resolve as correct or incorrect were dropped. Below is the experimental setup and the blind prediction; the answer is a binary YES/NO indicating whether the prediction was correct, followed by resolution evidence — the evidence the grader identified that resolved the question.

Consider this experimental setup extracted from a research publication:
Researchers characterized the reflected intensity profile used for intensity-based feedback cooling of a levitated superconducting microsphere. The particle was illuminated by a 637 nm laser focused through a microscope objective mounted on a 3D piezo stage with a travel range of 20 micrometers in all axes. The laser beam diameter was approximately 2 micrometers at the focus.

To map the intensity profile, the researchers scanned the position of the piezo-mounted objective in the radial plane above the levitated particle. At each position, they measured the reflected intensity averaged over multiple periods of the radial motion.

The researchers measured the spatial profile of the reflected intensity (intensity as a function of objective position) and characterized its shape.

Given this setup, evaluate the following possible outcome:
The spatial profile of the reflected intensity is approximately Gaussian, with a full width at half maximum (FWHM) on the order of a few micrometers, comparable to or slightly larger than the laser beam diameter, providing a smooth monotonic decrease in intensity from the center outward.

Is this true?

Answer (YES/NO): YES